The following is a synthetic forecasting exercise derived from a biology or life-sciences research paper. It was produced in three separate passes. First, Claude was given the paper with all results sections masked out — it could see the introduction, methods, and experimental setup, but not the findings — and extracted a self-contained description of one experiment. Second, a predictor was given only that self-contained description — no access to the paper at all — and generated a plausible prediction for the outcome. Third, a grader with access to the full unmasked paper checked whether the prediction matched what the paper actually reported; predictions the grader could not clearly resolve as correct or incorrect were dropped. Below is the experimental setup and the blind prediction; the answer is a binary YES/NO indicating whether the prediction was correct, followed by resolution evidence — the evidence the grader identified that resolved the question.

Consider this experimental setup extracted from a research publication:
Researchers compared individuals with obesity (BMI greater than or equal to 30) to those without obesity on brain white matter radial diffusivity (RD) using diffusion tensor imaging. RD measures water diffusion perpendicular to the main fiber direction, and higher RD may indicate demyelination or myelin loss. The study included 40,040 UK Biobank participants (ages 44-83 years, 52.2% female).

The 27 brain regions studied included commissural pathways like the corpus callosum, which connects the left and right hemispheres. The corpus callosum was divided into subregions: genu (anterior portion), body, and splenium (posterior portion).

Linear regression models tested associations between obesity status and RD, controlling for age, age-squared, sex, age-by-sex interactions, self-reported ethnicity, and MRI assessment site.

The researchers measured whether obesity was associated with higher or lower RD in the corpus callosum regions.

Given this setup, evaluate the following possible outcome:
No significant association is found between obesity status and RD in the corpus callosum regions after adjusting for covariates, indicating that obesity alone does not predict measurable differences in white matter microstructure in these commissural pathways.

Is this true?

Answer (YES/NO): NO